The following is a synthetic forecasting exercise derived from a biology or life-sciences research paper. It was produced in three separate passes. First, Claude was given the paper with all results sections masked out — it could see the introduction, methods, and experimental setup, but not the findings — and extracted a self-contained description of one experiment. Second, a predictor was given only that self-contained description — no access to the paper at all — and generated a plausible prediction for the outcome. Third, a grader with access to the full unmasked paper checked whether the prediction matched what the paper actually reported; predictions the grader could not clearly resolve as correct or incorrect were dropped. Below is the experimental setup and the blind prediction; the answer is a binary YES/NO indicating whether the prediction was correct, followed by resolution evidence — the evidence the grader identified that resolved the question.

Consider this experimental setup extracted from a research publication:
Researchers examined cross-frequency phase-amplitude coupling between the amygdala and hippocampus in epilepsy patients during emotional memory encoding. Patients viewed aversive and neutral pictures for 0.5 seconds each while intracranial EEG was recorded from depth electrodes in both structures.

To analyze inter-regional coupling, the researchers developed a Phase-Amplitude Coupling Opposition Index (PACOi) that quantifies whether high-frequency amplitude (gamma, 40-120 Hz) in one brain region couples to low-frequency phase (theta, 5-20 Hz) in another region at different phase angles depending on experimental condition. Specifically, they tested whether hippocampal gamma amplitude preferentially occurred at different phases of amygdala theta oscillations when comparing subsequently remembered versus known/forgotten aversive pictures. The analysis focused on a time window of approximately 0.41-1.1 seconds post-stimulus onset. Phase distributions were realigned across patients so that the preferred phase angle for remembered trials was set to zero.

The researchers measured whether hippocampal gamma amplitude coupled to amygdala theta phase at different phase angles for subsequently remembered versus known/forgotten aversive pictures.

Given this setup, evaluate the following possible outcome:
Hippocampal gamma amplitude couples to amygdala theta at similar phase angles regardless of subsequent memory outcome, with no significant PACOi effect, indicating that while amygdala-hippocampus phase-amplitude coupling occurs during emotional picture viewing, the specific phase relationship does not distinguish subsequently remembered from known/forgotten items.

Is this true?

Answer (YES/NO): NO